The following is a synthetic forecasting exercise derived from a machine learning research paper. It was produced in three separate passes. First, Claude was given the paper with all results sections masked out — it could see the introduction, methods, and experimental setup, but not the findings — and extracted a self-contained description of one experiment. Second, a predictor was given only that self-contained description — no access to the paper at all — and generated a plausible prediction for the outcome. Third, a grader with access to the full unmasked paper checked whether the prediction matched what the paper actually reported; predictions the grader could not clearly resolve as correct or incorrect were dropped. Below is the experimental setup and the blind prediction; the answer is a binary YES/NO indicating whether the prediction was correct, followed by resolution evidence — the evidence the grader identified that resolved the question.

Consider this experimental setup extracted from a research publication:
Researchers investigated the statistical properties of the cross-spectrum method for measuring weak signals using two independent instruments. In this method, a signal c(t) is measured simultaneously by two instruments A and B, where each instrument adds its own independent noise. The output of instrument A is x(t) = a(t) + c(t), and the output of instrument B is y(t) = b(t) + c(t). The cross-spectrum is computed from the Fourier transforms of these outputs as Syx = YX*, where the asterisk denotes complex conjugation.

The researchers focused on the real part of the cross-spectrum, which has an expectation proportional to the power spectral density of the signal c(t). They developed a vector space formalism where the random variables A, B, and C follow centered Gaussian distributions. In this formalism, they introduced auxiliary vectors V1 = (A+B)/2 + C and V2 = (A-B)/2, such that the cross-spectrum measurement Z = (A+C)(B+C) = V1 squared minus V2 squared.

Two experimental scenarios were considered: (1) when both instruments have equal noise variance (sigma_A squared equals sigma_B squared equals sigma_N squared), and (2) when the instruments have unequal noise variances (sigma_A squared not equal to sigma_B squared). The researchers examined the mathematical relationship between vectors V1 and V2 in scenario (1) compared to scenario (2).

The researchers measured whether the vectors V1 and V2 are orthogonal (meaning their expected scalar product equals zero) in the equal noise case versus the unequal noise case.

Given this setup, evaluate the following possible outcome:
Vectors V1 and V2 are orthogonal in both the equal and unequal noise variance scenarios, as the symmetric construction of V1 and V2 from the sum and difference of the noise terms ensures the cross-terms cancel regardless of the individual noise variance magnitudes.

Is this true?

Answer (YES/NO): NO